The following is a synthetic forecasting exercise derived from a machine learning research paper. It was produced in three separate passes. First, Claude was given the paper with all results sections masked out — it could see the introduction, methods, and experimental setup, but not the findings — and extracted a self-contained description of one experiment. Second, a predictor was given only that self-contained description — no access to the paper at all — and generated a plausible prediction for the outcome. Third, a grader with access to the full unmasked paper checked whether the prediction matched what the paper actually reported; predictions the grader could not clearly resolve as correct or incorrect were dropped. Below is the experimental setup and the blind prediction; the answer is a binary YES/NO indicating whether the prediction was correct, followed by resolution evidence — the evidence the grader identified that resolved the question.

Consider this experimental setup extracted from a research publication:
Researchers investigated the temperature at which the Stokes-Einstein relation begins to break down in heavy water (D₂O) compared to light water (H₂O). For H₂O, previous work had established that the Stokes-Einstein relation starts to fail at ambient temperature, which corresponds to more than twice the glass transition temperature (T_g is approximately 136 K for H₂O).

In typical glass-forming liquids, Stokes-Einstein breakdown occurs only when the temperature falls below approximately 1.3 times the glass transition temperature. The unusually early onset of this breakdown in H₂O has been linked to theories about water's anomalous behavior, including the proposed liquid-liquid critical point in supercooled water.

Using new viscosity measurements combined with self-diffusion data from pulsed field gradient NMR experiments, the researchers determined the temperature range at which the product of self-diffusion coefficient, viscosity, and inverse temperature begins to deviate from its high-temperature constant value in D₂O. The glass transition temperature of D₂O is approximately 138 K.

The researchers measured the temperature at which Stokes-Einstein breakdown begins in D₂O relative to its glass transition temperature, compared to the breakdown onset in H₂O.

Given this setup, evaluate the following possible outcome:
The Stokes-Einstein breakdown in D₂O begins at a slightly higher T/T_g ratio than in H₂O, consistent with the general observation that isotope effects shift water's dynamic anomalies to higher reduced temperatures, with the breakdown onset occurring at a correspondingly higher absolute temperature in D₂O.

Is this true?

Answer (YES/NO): YES